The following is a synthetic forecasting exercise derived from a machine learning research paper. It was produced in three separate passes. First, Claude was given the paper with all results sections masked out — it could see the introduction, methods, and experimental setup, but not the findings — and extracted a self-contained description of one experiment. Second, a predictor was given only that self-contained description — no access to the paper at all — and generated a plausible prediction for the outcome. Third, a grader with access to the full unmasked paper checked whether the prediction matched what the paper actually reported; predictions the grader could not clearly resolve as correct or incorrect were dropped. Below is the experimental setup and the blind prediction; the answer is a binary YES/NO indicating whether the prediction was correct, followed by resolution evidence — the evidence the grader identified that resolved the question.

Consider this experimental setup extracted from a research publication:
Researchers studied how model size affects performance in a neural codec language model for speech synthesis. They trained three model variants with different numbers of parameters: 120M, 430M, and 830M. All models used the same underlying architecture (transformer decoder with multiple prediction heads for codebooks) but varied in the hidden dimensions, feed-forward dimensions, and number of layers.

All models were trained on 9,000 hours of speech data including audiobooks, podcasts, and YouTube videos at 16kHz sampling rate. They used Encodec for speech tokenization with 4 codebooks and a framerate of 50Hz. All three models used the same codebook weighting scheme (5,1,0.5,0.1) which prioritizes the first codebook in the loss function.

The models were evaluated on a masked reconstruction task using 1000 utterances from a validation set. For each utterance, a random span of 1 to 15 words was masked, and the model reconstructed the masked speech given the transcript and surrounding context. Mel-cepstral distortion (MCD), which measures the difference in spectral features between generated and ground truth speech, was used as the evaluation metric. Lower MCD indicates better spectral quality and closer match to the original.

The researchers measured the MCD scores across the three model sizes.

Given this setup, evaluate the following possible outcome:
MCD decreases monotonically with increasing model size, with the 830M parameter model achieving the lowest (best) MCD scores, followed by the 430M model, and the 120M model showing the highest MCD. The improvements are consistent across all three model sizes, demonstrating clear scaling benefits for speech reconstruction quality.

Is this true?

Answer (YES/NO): NO